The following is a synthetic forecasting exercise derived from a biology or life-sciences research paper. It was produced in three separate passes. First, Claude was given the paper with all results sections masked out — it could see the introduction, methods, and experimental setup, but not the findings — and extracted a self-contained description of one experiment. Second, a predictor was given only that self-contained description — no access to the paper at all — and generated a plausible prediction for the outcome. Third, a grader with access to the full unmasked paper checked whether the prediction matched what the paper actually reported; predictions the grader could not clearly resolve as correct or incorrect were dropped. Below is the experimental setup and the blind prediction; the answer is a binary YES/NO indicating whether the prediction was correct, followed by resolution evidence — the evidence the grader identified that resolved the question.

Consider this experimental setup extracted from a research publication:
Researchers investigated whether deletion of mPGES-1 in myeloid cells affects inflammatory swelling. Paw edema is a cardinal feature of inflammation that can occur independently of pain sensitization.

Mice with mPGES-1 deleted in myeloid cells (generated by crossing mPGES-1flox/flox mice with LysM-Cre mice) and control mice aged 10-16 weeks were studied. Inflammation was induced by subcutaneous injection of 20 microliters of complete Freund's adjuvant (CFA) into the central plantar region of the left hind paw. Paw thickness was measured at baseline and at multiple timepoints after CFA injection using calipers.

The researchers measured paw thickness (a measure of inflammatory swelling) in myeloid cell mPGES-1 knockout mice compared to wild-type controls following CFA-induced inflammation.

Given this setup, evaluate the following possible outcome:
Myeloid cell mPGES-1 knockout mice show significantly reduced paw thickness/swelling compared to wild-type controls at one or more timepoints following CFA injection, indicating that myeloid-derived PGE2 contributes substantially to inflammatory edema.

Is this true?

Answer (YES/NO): YES